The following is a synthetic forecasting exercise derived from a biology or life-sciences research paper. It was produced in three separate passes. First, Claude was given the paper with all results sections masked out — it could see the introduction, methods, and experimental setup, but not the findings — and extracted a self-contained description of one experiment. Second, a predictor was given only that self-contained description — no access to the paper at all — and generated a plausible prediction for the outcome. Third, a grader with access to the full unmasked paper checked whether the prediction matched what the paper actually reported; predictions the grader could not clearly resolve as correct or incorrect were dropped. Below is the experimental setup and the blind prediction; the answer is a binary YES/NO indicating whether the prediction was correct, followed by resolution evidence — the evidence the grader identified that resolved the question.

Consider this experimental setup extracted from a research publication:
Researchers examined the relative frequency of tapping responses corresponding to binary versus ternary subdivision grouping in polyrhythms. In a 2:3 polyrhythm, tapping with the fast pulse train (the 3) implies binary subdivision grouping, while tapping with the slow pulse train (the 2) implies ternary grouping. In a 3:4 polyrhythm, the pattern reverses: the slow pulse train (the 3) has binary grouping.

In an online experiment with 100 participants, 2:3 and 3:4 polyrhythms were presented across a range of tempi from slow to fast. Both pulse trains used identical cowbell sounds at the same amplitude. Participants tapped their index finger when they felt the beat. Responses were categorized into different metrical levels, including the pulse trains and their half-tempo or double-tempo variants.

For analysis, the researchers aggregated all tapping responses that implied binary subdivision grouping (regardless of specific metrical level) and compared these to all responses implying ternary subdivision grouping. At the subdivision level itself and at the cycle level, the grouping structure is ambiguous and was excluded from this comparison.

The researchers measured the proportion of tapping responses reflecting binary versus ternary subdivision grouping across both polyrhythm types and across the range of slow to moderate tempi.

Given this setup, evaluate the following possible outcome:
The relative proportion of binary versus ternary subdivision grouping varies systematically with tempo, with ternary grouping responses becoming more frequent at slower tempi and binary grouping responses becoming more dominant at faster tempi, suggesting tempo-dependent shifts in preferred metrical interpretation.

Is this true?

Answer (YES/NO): NO